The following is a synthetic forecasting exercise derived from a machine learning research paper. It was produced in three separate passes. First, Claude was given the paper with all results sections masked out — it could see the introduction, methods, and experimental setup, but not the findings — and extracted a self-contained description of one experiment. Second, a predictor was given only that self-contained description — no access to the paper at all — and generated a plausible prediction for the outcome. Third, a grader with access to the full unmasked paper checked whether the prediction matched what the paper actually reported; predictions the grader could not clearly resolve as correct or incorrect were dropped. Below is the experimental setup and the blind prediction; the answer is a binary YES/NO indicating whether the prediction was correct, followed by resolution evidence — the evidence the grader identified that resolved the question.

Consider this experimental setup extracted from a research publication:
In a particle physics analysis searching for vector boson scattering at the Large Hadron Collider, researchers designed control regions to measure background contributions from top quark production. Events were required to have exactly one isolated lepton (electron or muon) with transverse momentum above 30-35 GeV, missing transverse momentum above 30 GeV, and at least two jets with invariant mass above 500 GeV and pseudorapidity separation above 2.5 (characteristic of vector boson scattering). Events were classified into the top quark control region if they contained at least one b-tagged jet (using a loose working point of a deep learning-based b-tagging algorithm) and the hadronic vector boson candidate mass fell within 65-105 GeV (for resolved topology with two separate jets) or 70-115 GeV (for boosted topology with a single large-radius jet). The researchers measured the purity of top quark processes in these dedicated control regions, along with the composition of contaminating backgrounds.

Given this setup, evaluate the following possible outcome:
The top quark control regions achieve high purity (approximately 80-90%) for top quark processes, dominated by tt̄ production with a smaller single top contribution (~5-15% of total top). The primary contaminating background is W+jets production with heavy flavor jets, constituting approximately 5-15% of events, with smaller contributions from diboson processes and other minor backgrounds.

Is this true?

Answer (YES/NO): NO